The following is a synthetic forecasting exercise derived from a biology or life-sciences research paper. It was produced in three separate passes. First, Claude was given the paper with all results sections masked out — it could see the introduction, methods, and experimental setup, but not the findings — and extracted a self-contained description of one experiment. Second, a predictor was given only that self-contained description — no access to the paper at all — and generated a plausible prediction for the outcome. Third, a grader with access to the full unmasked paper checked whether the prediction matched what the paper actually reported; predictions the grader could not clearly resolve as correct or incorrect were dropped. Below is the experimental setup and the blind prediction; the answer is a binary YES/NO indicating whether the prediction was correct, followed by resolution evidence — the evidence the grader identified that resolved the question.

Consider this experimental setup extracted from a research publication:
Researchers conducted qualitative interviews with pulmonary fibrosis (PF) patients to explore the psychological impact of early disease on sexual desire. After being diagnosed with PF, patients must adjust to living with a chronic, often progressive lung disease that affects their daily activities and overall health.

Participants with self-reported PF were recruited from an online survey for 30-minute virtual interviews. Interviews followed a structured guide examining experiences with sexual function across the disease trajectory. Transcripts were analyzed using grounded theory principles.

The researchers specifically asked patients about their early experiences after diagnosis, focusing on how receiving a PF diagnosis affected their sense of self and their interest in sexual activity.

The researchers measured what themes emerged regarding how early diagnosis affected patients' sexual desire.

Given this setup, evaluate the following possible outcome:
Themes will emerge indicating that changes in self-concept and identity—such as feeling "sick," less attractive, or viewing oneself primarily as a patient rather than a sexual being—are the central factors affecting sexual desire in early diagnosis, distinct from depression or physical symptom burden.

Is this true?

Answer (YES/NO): NO